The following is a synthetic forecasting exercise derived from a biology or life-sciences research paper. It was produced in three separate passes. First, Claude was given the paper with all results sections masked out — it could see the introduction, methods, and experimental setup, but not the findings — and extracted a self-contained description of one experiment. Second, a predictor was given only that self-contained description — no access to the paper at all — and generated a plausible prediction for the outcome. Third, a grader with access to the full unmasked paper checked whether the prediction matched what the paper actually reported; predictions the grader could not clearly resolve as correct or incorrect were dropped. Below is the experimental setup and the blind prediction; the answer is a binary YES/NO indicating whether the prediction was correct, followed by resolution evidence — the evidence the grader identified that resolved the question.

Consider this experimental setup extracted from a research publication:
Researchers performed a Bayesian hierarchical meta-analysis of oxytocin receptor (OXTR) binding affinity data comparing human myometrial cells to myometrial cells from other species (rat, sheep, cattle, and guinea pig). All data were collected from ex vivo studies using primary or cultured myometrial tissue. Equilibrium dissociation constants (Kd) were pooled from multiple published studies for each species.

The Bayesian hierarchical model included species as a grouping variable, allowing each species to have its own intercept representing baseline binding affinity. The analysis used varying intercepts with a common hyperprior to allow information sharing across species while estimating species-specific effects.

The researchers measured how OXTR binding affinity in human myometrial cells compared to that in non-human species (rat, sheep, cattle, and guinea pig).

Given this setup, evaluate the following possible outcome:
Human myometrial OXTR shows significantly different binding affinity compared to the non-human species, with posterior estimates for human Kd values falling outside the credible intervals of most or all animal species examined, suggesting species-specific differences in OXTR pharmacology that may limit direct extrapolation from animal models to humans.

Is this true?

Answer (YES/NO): NO